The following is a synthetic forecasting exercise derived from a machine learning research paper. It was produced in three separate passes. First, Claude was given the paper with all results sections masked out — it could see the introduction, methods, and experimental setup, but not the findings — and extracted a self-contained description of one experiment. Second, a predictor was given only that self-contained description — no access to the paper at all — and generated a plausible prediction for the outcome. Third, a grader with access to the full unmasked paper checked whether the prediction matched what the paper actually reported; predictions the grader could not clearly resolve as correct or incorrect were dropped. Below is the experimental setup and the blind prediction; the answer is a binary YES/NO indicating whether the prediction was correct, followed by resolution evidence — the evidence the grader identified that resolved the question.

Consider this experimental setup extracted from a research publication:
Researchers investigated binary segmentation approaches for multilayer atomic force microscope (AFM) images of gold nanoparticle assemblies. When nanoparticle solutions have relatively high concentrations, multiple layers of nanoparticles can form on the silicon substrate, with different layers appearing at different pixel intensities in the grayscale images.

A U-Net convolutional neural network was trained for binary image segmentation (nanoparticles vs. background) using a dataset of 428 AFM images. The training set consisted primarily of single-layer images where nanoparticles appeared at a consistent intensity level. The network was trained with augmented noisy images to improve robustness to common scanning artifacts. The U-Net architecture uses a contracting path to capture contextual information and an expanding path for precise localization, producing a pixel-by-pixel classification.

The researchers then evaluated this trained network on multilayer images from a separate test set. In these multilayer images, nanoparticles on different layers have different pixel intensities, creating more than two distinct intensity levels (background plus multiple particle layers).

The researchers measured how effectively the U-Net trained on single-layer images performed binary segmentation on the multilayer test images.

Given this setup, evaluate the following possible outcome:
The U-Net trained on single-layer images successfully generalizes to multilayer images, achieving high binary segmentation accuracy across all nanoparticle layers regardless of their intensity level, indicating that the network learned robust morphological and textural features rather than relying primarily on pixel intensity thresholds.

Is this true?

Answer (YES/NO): NO